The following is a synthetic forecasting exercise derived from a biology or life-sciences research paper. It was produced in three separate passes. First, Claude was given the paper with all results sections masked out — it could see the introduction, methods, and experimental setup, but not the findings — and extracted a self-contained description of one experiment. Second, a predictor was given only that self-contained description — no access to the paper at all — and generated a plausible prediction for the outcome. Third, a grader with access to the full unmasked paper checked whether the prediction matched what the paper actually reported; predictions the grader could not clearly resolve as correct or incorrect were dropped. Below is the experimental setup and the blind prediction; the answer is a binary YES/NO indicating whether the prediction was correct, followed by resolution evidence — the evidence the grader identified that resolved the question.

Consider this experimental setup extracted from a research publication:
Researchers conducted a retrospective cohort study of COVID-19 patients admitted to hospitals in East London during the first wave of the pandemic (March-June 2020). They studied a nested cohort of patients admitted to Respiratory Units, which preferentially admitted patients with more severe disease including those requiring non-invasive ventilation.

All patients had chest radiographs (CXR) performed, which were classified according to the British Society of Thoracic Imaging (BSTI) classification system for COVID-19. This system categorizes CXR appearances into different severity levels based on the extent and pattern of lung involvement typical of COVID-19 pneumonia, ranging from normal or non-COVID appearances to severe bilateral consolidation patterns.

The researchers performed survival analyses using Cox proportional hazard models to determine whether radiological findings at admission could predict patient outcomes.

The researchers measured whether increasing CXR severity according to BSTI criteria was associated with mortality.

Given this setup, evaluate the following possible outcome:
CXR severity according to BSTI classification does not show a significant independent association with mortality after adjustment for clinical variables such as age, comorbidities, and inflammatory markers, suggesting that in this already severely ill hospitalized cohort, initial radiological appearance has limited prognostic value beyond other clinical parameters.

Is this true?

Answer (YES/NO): NO